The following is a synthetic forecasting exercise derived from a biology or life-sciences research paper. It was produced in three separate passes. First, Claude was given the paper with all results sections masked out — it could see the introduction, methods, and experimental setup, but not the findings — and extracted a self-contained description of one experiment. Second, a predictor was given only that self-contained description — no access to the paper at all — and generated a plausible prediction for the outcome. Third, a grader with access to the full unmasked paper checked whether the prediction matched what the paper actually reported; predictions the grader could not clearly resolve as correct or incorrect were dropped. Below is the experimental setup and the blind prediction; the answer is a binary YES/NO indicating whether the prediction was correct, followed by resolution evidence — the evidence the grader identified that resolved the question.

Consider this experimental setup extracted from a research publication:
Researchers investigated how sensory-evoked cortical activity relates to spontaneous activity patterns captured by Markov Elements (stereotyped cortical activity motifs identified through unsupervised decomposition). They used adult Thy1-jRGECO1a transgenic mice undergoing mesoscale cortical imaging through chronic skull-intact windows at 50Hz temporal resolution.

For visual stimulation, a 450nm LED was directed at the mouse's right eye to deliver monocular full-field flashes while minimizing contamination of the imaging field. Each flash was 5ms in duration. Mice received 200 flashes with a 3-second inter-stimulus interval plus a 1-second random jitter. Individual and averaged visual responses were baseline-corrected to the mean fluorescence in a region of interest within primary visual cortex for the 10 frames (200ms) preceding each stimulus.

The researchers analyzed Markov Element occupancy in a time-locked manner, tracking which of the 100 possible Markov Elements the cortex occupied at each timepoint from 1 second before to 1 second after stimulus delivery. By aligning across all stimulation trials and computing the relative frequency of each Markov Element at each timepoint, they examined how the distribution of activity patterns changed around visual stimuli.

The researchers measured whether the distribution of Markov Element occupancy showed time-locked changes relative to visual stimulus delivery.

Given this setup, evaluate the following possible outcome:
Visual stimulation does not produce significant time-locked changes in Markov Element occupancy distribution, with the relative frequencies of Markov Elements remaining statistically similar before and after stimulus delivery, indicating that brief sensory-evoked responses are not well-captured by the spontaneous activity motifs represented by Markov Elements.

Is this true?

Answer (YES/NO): NO